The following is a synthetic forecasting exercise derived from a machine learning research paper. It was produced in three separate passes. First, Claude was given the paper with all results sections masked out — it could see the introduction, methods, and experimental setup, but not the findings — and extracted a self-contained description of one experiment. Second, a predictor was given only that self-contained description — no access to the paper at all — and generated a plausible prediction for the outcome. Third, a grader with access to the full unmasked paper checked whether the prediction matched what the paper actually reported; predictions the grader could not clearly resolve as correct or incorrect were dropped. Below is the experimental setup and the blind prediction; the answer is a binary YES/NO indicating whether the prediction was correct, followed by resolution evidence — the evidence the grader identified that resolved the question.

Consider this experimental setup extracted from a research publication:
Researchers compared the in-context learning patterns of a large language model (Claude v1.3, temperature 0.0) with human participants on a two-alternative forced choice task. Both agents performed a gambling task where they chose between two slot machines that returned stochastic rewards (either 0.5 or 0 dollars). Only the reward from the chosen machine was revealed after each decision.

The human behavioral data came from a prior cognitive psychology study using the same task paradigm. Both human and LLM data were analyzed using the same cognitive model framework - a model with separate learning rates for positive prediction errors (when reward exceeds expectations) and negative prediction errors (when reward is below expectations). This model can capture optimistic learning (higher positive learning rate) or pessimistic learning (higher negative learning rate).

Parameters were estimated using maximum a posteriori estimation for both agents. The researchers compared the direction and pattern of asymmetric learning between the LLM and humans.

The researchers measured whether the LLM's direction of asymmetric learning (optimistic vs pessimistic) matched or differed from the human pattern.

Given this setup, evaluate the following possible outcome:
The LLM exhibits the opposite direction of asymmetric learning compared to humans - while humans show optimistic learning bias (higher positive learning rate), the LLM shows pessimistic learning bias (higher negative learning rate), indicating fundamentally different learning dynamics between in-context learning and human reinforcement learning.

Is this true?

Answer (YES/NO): NO